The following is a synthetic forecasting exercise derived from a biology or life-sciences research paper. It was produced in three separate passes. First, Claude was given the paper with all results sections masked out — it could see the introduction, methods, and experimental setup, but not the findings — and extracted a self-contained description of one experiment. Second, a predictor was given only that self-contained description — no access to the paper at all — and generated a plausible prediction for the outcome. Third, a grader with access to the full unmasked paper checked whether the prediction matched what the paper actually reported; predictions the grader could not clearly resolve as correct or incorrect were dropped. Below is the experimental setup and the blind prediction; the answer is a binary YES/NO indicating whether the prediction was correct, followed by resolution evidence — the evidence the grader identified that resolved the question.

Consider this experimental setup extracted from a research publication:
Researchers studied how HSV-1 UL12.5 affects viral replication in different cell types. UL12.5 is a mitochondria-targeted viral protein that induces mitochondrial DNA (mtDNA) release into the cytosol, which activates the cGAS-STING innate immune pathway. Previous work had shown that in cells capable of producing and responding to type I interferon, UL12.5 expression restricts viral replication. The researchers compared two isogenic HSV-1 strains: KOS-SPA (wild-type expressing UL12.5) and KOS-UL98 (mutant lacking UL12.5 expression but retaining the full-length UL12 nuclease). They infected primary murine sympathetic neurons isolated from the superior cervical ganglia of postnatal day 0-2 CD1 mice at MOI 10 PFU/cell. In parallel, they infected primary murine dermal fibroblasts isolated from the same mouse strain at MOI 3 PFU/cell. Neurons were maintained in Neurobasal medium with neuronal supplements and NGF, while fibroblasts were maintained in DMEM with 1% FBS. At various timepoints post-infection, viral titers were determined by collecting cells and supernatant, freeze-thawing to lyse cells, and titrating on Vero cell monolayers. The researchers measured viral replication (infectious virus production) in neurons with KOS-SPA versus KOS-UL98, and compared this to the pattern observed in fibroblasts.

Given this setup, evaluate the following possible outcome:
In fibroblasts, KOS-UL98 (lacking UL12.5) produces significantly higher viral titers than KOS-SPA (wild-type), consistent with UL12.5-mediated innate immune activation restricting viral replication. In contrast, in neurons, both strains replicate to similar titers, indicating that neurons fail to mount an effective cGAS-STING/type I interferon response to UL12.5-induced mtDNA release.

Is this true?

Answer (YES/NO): YES